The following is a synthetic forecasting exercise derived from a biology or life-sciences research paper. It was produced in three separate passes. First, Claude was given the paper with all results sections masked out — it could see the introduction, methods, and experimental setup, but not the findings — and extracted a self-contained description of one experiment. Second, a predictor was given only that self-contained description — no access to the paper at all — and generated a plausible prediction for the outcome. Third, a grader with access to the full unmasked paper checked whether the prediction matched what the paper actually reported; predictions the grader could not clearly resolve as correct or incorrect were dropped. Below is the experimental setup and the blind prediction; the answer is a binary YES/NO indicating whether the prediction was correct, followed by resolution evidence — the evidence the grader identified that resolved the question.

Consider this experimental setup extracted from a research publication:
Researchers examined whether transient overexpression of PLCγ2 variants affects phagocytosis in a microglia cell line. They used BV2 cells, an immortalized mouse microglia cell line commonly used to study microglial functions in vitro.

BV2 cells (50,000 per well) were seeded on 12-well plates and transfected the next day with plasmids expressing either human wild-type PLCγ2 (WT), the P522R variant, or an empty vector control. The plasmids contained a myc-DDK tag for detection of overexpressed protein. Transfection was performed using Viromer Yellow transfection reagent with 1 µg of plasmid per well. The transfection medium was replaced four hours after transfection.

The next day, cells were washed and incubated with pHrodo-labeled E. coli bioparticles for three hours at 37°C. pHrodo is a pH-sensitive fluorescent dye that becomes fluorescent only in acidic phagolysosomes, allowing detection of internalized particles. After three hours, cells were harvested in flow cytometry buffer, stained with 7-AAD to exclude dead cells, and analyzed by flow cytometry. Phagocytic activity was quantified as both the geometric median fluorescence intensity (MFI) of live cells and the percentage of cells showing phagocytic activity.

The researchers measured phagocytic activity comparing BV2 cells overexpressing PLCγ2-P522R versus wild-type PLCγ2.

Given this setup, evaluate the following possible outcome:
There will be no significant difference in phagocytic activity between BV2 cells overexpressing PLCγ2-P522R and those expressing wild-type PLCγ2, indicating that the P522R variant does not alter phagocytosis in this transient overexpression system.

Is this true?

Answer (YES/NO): NO